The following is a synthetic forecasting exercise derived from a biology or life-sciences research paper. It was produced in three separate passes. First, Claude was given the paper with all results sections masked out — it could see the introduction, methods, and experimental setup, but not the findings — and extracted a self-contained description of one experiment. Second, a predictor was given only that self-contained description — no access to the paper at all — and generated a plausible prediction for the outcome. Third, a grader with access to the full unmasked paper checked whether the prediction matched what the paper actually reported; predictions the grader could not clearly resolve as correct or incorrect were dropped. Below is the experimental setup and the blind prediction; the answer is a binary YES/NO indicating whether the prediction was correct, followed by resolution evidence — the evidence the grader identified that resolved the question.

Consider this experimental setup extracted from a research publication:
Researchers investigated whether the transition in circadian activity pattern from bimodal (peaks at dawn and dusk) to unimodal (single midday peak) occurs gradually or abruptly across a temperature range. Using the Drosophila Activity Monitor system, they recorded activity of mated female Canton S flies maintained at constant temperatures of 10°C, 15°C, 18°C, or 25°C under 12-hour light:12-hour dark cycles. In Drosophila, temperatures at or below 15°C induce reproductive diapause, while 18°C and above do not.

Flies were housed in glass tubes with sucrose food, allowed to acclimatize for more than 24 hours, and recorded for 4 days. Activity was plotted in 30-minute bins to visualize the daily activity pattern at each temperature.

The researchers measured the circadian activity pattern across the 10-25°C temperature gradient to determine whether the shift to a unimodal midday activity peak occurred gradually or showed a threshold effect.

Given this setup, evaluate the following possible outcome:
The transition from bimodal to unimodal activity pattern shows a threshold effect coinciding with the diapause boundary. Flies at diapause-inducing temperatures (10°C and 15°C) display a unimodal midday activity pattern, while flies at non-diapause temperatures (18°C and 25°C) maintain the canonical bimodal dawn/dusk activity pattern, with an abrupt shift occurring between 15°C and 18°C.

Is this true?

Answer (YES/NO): YES